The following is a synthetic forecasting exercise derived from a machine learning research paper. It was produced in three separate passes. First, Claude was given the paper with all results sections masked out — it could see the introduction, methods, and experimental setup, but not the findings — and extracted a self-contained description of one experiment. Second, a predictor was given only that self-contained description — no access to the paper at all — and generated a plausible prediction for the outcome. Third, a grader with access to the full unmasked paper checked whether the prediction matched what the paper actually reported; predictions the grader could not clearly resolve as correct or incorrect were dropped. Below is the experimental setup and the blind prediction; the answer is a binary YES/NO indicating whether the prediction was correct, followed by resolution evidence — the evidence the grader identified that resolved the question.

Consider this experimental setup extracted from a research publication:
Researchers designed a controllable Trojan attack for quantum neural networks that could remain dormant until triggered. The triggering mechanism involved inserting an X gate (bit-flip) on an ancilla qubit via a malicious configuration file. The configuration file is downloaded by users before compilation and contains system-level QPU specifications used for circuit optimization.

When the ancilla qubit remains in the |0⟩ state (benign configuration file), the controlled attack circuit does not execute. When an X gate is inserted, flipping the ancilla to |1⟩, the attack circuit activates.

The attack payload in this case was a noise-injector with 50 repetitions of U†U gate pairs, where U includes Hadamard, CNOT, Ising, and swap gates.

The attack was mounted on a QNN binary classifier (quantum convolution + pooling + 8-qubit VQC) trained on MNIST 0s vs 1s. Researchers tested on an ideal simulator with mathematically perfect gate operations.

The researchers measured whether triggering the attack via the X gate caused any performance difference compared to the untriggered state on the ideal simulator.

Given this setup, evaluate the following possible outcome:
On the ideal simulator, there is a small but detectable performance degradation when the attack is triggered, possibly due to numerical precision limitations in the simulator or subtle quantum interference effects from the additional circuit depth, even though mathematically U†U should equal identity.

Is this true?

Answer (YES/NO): NO